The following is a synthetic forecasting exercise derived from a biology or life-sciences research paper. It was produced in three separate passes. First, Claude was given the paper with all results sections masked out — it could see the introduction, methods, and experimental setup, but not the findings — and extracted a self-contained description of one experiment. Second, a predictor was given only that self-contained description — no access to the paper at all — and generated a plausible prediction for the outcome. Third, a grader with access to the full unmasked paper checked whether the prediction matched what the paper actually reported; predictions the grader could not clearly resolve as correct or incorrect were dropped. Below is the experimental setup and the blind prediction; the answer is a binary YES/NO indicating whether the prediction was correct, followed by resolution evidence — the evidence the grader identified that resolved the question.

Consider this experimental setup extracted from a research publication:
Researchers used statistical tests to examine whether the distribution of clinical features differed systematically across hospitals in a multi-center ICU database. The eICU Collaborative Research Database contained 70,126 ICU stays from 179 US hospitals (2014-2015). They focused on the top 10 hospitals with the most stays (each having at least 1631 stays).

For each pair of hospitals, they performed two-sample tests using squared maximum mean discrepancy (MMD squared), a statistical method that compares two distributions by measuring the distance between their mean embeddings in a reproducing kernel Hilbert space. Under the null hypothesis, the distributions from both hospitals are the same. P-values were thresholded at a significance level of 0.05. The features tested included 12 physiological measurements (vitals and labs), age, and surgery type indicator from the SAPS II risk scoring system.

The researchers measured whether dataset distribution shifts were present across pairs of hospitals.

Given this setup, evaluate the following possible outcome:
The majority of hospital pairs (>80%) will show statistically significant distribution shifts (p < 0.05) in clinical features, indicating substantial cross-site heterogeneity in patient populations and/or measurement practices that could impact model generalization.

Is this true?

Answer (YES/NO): YES